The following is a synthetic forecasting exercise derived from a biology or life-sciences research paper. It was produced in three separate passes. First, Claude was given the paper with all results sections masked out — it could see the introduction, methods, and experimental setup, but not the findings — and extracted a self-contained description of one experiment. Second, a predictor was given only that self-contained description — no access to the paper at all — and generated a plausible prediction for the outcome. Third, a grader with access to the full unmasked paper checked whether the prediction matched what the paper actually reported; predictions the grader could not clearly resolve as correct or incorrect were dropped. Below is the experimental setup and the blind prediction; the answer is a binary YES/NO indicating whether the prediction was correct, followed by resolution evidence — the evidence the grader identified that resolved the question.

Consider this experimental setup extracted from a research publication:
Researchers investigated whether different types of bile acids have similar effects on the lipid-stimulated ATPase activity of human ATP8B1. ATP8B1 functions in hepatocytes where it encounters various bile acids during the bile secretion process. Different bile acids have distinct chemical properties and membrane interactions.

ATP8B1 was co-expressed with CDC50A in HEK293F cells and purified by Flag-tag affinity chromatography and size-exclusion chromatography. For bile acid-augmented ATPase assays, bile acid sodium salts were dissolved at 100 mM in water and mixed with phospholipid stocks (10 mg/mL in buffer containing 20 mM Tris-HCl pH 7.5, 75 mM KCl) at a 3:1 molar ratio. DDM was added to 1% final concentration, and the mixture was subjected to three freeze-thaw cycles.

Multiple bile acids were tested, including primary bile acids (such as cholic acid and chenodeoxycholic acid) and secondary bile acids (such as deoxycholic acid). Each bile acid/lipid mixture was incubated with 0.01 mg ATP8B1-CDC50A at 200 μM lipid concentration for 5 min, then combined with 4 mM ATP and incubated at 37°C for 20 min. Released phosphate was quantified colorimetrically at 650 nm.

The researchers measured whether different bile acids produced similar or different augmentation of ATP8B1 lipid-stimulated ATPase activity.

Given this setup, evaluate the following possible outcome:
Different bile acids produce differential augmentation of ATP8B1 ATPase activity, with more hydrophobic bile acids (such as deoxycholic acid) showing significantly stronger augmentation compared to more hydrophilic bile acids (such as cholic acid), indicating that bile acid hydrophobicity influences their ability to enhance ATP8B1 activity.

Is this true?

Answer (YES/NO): NO